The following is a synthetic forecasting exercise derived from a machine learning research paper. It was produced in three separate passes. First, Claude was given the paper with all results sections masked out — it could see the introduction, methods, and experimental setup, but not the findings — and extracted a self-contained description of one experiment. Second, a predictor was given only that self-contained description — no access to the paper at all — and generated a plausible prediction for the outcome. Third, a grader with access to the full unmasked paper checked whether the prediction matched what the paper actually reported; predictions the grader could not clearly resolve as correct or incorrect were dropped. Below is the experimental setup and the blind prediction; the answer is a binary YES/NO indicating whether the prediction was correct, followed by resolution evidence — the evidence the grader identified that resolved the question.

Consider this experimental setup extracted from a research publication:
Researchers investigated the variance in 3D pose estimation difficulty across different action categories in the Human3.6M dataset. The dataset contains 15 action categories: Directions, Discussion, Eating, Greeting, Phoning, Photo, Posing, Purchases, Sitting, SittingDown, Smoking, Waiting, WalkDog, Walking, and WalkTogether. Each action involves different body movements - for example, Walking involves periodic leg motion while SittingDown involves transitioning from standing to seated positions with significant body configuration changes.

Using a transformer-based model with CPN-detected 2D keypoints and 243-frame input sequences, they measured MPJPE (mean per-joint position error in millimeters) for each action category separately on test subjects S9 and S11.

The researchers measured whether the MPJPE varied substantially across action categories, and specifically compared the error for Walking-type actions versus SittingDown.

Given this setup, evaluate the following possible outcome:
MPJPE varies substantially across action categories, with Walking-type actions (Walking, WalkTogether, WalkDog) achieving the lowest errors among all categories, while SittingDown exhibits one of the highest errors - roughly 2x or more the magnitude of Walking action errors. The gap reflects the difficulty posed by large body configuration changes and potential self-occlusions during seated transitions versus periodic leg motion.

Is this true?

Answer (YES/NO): NO